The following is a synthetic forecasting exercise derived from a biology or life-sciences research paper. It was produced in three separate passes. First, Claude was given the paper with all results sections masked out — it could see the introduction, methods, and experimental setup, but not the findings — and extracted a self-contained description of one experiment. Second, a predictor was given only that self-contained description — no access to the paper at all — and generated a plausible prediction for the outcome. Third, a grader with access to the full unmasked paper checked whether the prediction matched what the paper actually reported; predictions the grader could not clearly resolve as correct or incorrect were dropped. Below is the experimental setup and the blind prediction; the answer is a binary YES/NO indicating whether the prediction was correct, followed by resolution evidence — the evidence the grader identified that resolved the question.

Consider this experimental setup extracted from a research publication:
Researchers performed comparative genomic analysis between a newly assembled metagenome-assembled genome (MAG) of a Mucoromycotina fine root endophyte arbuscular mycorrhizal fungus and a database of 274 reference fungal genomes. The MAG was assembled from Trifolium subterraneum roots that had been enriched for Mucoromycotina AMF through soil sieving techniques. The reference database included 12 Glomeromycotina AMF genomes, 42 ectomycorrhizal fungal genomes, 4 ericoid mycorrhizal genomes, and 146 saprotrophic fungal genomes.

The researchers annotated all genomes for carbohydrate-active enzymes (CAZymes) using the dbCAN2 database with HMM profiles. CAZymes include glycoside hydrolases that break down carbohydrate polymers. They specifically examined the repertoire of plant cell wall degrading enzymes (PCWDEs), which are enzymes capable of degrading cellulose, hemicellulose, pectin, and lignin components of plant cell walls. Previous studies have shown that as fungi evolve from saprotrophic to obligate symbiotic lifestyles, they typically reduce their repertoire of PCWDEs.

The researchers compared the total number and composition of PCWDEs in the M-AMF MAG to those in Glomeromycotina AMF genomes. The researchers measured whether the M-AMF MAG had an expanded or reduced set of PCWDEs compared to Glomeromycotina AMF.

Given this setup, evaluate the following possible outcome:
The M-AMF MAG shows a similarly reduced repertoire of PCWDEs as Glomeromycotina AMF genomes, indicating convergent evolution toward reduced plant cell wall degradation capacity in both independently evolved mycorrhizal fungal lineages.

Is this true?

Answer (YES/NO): NO